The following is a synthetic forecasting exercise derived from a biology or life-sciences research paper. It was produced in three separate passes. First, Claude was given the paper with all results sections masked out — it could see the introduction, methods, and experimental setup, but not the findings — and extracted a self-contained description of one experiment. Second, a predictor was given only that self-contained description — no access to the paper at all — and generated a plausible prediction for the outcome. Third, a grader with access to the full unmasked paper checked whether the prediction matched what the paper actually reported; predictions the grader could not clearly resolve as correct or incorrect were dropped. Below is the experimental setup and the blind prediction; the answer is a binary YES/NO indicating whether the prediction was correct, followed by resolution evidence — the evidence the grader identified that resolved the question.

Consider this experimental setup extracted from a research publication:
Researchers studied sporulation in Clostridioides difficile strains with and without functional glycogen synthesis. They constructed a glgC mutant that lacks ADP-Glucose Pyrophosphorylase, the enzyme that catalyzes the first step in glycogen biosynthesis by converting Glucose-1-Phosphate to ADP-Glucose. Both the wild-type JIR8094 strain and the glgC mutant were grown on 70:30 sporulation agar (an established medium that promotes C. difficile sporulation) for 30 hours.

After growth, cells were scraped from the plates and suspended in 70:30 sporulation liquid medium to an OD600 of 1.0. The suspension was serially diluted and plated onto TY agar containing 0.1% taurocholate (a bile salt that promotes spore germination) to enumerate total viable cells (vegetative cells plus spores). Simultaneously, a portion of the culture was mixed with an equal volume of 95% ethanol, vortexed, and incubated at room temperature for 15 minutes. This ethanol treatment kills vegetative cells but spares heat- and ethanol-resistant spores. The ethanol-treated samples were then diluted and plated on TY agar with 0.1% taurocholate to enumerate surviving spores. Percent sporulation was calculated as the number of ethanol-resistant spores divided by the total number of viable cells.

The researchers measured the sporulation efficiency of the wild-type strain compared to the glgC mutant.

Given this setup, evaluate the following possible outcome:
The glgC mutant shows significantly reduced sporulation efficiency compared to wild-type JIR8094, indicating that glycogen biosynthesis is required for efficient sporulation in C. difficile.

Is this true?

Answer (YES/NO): NO